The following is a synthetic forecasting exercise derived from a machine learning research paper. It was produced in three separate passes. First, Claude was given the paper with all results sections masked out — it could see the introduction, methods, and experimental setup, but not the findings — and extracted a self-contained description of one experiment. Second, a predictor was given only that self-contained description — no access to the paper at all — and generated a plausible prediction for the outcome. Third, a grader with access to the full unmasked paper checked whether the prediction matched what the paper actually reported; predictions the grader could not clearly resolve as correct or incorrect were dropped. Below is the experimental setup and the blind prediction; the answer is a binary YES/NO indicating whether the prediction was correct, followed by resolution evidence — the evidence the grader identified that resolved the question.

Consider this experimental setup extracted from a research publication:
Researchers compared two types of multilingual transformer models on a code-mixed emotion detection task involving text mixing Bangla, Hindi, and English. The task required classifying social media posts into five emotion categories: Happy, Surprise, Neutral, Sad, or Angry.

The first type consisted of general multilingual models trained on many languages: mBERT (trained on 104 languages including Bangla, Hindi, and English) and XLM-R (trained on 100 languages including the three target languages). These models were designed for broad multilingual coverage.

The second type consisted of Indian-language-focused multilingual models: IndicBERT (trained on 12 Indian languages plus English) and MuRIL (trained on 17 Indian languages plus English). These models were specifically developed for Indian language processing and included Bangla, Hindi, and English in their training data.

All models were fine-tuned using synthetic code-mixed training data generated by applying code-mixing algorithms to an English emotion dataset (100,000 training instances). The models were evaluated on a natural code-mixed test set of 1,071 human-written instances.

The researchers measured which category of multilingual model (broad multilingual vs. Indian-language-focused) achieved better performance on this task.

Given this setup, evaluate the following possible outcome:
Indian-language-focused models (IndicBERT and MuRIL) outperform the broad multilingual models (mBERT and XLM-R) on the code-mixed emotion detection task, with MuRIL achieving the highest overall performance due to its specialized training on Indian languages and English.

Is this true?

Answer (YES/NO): NO